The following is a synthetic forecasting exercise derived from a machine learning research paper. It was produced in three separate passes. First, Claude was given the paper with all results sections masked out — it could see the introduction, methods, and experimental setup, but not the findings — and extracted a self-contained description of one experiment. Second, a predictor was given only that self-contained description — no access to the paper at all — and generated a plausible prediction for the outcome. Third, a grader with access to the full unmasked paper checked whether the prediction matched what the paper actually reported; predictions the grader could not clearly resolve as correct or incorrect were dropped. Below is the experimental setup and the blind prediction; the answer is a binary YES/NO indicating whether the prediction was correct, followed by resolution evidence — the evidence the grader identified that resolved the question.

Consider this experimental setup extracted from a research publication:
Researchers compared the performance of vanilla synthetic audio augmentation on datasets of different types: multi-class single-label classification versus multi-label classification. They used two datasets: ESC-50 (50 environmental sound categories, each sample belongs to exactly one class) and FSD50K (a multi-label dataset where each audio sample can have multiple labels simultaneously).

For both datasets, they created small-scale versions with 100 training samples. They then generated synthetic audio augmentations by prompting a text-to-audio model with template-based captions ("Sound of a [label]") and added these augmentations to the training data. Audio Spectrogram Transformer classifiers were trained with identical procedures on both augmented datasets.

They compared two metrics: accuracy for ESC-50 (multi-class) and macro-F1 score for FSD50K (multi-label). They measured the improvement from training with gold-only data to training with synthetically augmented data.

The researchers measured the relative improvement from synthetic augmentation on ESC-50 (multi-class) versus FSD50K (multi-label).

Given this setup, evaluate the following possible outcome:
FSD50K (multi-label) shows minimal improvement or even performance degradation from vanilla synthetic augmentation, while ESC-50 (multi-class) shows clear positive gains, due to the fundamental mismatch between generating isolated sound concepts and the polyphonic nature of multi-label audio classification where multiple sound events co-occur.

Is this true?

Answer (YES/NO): NO